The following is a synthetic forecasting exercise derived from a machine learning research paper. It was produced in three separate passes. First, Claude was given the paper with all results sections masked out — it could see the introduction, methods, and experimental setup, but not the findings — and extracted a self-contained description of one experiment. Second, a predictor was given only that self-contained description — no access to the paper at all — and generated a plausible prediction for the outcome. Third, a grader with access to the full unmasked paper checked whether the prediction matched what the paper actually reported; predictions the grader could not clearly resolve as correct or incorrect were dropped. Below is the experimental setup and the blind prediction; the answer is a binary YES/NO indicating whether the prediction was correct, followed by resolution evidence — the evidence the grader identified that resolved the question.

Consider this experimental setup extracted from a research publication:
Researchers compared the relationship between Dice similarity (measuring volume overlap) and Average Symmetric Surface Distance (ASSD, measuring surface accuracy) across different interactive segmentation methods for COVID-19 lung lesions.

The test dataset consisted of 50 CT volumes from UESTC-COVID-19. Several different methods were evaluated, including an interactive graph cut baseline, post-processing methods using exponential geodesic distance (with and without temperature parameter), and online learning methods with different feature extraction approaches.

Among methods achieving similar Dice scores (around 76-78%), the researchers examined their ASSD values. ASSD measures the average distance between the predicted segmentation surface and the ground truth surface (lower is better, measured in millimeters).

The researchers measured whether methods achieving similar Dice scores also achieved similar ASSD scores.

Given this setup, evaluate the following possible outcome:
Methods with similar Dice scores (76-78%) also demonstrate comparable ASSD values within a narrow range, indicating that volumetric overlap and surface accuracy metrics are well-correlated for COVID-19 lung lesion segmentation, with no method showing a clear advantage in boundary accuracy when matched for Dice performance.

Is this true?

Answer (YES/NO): NO